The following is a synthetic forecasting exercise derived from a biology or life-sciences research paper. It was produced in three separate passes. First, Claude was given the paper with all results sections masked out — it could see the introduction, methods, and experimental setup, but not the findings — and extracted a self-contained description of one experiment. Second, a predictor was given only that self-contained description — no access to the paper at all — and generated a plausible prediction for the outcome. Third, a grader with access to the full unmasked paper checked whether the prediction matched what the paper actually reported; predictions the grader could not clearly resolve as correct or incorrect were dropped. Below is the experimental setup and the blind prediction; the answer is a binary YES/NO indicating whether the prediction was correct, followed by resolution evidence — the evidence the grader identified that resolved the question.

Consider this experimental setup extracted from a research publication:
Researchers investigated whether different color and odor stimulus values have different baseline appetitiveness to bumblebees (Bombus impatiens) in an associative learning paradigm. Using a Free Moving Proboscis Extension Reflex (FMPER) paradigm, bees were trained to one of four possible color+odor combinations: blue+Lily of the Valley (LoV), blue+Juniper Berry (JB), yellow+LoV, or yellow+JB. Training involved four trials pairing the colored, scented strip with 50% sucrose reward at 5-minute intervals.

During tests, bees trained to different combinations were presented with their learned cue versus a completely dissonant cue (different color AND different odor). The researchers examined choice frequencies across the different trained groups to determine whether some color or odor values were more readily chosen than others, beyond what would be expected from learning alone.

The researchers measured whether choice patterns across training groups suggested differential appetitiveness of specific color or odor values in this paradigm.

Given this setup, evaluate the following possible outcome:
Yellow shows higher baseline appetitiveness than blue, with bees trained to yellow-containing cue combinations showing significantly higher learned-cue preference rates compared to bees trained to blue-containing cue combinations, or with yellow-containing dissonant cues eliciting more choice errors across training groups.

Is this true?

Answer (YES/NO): NO